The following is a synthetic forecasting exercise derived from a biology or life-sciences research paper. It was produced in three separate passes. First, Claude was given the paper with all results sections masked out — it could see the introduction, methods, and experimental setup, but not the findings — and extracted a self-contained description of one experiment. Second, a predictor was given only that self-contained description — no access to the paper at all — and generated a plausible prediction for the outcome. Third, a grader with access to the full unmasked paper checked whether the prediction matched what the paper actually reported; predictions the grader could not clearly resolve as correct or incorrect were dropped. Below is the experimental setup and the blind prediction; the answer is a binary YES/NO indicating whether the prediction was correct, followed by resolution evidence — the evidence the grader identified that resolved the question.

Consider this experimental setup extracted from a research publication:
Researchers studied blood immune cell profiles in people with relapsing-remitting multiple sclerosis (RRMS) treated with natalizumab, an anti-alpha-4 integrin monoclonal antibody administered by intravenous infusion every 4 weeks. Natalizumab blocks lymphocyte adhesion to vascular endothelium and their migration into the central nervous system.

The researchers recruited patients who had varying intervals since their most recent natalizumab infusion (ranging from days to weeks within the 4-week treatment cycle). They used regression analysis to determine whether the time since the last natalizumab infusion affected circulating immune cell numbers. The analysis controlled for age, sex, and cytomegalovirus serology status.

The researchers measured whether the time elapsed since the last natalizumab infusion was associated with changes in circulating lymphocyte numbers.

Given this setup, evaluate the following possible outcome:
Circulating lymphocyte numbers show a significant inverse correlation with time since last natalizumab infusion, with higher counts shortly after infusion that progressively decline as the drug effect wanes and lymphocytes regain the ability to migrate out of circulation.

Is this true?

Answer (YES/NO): NO